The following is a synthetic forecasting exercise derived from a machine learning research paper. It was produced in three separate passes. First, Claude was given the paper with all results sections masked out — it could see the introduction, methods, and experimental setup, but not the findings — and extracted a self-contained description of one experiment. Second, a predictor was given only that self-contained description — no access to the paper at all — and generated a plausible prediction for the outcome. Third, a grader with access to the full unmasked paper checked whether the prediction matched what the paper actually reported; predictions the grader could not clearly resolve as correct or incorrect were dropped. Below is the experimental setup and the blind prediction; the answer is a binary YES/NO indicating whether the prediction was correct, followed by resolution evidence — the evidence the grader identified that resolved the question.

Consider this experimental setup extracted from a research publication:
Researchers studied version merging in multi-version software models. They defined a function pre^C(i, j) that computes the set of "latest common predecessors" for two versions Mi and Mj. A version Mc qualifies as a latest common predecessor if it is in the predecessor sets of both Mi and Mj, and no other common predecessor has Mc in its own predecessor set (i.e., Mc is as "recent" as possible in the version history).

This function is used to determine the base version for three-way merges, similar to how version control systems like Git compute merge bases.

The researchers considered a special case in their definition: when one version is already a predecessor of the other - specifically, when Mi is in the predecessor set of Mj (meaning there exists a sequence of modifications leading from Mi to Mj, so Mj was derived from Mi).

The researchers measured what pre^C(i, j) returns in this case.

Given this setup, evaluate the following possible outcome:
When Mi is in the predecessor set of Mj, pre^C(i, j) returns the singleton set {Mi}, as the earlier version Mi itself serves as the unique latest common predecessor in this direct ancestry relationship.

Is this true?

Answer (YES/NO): NO